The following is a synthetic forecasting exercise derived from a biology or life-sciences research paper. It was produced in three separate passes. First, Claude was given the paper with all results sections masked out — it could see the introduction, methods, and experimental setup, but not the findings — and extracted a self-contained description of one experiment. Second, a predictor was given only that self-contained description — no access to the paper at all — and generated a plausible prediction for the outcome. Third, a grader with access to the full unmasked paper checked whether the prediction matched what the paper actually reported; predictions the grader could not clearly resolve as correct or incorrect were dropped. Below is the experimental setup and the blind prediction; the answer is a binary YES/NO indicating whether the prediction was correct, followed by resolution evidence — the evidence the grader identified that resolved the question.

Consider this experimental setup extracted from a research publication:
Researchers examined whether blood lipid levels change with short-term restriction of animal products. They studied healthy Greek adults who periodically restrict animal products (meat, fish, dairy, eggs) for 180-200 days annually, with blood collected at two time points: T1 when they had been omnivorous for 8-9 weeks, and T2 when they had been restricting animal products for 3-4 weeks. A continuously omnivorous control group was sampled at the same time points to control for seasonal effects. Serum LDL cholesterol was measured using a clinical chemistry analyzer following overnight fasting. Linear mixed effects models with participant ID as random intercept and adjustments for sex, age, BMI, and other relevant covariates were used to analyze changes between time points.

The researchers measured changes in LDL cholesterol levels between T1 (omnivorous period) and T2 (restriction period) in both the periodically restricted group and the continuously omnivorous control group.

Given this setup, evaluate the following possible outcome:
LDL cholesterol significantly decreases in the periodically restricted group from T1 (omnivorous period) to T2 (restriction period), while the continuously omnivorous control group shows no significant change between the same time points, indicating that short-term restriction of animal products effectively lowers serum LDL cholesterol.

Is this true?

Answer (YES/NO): YES